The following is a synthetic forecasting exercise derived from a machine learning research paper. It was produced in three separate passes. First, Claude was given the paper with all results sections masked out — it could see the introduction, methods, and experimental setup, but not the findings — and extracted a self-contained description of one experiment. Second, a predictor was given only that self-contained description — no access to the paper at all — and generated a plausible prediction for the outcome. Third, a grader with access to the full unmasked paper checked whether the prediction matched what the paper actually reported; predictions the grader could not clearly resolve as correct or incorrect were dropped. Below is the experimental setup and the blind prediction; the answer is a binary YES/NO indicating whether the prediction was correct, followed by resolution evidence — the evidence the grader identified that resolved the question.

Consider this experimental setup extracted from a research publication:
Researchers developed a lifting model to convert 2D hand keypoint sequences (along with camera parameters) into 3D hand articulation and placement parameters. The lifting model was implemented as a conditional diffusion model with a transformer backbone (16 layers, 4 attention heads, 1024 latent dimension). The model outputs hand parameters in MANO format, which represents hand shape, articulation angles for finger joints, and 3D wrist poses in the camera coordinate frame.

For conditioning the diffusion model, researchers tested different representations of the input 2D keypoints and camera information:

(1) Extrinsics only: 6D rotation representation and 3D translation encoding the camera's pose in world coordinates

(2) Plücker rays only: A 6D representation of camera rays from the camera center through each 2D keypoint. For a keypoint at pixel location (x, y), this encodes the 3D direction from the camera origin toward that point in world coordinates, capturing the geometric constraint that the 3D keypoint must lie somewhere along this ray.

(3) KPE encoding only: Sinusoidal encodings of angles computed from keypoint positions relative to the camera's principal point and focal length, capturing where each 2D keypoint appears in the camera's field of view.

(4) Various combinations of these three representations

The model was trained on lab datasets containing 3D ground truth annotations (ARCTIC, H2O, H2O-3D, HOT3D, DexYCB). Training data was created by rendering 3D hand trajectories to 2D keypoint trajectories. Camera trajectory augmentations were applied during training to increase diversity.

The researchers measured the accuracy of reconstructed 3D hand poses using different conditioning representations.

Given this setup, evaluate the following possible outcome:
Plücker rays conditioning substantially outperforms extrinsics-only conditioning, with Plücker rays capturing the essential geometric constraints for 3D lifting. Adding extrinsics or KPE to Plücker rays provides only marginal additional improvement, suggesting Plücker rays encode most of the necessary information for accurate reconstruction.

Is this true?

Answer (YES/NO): NO